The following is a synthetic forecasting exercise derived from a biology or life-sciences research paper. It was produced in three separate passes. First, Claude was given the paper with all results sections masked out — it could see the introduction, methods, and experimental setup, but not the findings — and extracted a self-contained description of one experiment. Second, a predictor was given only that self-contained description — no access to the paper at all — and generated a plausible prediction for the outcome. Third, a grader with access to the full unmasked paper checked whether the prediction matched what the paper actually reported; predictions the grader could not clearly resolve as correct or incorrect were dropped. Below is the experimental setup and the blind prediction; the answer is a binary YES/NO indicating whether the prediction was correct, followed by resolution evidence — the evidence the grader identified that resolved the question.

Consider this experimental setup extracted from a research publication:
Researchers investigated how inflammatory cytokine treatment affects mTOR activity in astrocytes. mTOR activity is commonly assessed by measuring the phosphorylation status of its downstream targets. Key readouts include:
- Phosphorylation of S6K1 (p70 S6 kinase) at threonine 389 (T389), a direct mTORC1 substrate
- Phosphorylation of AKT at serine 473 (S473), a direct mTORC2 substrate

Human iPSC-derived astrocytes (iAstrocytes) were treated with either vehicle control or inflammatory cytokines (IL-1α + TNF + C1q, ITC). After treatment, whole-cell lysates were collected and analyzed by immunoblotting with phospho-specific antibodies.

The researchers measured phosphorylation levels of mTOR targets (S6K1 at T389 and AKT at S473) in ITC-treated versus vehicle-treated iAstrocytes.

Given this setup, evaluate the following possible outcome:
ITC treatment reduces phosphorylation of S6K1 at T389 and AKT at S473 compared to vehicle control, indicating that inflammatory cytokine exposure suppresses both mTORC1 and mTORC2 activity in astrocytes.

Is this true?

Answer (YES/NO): NO